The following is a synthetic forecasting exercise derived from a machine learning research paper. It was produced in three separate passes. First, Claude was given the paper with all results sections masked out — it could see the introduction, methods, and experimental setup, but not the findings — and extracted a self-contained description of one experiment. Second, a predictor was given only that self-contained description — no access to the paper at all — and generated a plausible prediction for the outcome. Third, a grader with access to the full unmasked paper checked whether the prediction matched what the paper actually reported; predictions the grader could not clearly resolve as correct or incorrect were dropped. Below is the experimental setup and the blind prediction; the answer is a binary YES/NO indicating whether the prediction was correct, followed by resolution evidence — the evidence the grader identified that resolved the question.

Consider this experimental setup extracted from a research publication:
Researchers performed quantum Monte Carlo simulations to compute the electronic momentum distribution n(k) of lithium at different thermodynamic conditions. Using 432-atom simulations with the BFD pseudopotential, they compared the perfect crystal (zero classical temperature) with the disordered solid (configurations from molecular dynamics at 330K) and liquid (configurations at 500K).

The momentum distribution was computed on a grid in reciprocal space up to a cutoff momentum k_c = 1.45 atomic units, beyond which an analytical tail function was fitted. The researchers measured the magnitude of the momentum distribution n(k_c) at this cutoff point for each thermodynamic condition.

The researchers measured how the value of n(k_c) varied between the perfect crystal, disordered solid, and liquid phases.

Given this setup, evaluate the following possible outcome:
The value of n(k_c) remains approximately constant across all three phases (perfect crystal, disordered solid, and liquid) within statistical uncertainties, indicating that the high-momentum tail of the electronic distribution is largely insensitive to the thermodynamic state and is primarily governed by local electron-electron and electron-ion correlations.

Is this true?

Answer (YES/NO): NO